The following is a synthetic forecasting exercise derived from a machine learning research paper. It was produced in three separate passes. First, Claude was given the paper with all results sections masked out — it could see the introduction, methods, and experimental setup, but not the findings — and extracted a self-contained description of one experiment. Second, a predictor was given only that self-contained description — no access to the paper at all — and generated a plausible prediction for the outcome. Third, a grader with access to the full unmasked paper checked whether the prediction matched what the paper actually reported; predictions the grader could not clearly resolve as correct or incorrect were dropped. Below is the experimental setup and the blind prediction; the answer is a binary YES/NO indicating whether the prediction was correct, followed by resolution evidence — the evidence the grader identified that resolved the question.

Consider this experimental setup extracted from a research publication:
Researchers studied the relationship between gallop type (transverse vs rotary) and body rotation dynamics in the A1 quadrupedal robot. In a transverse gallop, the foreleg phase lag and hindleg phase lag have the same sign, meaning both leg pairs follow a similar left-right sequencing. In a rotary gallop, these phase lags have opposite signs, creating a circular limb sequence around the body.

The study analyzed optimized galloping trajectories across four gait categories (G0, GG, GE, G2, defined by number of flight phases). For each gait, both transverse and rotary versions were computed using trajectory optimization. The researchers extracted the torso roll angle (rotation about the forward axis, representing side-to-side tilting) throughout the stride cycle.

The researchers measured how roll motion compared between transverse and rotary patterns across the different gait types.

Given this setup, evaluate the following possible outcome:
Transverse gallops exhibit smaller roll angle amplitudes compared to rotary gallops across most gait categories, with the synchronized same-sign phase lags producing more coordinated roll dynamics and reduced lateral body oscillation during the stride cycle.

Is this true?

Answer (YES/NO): YES